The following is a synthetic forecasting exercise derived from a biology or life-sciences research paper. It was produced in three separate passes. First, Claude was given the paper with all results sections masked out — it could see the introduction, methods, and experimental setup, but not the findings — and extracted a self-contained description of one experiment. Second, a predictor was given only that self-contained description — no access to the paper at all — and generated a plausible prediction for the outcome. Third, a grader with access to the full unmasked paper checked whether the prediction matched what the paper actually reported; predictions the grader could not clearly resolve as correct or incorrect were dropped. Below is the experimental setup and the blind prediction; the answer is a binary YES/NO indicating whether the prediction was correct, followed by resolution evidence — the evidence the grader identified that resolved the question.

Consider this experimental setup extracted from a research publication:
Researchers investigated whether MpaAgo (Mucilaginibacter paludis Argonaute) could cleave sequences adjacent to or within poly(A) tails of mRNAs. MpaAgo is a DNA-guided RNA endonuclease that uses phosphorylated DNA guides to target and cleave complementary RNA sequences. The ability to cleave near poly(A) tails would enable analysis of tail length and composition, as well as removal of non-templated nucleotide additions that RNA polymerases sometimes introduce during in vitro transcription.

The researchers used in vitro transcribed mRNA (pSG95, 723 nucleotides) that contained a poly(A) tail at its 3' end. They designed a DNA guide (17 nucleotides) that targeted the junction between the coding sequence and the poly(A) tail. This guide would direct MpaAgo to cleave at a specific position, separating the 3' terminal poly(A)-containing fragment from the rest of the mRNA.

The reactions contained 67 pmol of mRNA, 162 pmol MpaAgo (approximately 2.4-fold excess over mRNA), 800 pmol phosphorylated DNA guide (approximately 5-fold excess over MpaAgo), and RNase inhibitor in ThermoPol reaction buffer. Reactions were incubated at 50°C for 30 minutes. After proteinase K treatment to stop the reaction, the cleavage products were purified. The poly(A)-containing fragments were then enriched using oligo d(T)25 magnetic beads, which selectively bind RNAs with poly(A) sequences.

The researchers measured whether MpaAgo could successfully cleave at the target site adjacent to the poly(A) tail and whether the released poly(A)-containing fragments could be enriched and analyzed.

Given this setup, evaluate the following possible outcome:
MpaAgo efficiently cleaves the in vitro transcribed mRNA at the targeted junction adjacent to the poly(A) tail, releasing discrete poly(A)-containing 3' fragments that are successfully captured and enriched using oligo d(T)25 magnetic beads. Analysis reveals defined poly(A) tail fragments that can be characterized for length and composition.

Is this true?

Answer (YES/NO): YES